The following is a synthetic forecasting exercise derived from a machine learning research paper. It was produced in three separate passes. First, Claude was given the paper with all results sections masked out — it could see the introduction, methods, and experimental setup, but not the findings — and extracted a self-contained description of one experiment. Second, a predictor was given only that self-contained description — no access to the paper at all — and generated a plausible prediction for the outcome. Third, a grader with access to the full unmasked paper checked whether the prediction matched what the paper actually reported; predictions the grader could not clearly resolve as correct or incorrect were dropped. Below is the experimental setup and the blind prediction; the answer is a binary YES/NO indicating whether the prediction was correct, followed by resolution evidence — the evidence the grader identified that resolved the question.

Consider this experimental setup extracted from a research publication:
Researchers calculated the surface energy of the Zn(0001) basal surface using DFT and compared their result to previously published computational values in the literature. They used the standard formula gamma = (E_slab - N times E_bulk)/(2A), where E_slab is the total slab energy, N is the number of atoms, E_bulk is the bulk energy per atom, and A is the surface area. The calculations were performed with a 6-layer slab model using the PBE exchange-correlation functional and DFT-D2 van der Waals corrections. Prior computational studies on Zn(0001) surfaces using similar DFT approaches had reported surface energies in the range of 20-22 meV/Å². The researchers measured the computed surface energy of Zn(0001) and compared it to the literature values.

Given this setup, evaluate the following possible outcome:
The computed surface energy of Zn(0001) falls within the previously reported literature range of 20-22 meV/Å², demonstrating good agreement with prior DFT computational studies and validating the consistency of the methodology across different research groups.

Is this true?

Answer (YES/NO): YES